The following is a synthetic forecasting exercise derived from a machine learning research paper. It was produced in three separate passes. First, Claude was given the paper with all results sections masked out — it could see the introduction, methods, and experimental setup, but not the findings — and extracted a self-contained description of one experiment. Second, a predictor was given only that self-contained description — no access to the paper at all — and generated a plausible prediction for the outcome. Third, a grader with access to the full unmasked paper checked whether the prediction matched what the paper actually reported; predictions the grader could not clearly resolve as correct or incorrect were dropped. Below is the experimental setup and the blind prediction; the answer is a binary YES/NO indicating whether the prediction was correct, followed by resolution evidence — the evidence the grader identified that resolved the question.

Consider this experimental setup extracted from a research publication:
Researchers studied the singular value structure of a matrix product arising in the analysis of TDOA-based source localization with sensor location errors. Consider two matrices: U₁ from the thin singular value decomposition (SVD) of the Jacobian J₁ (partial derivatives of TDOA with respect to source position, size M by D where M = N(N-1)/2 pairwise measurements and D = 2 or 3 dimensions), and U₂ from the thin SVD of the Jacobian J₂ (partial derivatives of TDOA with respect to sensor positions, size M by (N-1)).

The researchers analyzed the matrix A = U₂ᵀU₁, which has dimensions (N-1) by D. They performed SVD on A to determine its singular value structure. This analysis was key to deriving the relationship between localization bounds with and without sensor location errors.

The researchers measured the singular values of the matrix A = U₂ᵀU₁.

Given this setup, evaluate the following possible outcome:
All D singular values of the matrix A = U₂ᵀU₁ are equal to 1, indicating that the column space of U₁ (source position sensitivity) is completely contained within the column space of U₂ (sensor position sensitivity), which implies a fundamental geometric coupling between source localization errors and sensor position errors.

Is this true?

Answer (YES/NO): YES